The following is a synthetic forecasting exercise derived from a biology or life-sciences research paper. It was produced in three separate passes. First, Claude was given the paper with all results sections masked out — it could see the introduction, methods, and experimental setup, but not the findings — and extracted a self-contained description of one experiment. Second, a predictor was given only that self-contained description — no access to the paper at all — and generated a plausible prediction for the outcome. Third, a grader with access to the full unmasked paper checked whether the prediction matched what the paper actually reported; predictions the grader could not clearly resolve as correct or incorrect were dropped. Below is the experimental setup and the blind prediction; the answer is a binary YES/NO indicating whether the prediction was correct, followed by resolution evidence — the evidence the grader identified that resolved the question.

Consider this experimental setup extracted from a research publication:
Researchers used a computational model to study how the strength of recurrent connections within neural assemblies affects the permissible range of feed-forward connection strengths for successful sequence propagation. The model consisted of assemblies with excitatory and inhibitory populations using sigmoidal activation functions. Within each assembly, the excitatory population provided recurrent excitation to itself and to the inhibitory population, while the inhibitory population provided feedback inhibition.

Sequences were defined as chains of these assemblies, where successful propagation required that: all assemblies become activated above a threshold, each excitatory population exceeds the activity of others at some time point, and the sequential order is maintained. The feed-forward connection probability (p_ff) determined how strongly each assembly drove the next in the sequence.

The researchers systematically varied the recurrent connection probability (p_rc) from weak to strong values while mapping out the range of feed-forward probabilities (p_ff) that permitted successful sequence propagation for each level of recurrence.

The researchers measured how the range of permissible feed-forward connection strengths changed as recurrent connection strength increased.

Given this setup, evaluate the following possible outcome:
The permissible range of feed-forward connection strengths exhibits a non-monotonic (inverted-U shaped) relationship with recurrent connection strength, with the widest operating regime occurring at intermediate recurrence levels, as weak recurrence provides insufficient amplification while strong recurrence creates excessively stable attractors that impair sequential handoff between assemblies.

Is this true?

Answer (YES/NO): NO